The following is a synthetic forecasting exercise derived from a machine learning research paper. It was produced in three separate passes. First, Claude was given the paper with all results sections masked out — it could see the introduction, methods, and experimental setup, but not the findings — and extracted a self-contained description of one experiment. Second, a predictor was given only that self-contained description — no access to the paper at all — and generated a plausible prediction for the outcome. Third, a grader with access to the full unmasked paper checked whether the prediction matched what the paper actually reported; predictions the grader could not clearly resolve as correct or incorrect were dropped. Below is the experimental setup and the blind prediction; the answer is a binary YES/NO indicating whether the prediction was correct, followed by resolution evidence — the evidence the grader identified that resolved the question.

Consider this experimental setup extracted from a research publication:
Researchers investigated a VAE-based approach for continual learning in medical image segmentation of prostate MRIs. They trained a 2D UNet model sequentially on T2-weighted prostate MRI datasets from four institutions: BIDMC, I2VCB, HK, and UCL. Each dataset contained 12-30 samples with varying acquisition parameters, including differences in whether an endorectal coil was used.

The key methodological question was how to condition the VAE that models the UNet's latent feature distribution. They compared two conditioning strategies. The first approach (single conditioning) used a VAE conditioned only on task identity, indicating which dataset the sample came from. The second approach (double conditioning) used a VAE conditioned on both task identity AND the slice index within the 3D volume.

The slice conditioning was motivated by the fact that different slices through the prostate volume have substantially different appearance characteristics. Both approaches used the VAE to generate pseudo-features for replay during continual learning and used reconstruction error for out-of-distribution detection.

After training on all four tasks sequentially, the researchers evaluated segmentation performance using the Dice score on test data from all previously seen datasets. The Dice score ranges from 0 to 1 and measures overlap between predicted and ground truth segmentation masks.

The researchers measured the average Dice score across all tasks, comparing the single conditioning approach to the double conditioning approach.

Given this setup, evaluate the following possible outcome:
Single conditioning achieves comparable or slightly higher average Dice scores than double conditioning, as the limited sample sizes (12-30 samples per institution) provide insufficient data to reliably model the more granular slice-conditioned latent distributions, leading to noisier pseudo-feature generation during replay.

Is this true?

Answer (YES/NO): NO